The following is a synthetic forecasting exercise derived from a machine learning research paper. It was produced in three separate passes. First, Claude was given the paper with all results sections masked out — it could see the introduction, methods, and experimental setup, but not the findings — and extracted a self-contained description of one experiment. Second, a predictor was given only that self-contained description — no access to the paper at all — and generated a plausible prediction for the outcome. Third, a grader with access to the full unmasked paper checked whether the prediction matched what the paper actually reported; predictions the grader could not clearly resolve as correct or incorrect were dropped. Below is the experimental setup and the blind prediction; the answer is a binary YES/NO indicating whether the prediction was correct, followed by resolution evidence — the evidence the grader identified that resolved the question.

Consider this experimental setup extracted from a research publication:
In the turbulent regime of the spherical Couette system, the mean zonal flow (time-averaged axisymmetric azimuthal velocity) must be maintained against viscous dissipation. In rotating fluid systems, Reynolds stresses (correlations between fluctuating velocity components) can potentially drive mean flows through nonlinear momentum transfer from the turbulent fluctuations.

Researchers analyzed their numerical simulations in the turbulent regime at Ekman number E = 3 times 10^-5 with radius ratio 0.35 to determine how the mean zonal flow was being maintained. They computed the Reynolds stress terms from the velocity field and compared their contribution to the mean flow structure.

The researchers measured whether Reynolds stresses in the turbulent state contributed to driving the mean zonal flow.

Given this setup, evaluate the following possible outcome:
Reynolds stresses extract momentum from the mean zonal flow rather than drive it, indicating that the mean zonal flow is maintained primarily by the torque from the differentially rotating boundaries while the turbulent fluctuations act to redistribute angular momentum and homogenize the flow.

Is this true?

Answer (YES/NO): NO